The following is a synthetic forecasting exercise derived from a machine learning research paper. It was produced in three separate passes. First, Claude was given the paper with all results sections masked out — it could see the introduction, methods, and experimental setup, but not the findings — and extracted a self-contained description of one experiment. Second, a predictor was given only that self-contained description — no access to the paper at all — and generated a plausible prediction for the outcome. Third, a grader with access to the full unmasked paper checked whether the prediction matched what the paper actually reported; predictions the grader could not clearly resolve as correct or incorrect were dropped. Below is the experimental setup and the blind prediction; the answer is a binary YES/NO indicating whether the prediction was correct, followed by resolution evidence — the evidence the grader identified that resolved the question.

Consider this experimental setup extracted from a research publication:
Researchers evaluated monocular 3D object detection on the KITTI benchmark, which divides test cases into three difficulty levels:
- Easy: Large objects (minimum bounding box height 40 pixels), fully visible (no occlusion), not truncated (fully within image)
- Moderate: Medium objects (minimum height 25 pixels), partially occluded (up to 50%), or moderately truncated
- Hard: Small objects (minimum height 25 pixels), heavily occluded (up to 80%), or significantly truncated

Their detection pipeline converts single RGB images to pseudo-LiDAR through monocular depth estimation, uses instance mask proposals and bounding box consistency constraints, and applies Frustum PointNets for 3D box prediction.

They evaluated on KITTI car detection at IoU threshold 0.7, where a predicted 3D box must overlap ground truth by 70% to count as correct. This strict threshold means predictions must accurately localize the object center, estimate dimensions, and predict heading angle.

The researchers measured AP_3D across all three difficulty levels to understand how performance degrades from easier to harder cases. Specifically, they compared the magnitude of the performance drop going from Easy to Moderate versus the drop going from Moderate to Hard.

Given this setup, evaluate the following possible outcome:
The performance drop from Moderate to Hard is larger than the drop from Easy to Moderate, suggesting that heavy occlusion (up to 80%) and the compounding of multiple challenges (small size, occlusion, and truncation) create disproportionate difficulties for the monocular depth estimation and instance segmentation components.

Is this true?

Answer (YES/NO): NO